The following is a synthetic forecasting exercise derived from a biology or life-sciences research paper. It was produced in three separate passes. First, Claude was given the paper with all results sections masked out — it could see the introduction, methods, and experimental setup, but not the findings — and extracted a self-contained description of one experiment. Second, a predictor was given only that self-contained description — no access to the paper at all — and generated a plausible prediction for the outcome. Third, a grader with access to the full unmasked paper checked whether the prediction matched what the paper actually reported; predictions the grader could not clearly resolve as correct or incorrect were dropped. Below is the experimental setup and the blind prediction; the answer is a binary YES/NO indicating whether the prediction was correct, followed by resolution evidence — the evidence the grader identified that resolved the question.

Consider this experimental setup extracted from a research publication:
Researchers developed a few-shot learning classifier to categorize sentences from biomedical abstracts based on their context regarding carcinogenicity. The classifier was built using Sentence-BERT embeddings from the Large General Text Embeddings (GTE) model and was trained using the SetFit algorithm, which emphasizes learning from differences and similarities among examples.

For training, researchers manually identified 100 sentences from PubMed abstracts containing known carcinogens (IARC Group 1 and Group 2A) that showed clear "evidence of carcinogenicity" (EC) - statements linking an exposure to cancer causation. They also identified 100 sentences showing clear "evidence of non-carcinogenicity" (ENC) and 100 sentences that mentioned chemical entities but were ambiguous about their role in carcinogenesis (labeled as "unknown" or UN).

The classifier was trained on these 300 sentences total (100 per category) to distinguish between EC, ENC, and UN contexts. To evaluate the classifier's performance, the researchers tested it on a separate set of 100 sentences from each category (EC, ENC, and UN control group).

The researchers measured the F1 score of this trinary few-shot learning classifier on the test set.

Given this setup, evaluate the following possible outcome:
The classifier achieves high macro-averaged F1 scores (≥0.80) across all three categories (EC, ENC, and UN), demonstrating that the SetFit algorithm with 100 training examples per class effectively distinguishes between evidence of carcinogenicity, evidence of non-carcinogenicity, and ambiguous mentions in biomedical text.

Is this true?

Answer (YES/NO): YES